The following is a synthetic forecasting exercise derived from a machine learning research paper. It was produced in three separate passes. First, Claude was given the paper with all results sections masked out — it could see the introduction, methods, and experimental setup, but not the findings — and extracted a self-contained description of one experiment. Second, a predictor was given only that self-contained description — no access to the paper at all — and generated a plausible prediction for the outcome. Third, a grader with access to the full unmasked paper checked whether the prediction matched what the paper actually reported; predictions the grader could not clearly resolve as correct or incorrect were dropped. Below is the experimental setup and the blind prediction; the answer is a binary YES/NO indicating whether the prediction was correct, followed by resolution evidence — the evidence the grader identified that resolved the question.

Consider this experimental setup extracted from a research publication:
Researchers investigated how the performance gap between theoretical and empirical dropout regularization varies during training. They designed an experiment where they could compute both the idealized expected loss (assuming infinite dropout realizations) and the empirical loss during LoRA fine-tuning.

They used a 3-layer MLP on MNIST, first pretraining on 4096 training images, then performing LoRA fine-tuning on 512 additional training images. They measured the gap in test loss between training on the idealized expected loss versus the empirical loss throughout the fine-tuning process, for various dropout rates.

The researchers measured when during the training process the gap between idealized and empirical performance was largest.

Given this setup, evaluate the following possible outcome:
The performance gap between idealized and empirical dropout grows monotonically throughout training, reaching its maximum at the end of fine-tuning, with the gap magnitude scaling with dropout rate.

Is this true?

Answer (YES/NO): NO